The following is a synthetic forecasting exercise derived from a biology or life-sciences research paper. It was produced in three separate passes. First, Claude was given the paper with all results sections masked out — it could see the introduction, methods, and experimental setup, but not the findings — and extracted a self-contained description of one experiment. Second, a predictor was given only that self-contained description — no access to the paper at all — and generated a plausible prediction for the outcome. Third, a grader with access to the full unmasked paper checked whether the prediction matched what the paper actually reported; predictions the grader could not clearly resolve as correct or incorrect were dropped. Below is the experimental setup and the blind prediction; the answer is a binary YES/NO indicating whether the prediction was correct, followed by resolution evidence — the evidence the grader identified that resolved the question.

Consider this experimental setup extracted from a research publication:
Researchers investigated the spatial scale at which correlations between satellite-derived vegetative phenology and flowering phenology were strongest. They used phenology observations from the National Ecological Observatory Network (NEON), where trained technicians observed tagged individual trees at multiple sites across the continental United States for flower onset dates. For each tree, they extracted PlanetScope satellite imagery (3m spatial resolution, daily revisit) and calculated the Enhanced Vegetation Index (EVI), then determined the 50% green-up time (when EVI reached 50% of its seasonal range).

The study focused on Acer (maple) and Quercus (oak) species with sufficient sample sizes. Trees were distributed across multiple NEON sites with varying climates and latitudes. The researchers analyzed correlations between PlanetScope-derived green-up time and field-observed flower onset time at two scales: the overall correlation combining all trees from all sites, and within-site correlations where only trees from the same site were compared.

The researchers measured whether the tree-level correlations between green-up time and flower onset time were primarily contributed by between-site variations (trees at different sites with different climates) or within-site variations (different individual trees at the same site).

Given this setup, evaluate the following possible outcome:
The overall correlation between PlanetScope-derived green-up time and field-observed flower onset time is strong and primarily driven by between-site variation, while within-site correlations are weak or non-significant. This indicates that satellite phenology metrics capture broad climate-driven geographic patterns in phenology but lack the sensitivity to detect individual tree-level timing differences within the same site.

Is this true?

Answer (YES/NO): YES